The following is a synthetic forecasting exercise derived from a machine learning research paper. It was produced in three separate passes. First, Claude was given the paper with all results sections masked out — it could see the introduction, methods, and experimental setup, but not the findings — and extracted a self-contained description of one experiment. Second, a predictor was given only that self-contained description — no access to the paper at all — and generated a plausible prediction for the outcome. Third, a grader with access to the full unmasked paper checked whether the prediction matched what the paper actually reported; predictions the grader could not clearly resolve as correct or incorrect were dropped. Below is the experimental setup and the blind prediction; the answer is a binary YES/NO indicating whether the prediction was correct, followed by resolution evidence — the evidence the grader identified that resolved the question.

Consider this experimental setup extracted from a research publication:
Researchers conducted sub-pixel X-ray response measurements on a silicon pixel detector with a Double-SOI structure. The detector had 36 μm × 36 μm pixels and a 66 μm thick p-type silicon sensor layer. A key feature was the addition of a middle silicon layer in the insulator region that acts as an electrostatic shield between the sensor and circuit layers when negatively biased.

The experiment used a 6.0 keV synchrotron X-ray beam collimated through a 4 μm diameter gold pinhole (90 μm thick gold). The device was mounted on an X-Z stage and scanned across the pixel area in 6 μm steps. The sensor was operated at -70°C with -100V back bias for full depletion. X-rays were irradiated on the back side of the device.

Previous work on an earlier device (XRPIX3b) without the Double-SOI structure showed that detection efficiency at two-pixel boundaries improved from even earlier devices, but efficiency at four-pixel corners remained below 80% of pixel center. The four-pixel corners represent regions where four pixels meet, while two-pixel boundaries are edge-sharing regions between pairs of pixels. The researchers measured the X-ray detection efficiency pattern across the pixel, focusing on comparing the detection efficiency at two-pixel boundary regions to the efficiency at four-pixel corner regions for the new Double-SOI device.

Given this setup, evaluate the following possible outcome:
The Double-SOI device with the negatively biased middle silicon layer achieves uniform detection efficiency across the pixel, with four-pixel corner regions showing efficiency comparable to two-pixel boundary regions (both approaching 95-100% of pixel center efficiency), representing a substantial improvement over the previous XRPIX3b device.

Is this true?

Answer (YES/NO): NO